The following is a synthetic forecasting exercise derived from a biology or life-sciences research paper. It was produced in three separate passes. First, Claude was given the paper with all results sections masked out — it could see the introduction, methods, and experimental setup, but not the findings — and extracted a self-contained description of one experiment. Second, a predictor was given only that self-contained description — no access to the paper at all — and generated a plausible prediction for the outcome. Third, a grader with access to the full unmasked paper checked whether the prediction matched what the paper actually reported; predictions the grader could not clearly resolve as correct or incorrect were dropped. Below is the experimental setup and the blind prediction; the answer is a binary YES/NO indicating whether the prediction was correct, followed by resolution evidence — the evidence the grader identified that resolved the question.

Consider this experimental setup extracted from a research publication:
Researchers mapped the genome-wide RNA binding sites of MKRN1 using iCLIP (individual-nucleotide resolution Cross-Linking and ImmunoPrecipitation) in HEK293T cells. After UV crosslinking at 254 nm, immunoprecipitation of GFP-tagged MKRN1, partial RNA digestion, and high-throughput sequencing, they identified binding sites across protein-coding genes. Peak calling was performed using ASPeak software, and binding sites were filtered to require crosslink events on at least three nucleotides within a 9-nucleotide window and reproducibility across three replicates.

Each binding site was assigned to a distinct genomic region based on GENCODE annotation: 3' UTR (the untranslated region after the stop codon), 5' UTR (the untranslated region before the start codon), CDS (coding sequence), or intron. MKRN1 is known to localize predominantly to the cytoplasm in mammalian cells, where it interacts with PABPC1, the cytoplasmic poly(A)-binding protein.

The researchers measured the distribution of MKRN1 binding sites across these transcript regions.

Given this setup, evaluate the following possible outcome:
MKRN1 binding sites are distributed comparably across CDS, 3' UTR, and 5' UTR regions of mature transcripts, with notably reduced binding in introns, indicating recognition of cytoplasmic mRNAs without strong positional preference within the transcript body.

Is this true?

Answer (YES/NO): NO